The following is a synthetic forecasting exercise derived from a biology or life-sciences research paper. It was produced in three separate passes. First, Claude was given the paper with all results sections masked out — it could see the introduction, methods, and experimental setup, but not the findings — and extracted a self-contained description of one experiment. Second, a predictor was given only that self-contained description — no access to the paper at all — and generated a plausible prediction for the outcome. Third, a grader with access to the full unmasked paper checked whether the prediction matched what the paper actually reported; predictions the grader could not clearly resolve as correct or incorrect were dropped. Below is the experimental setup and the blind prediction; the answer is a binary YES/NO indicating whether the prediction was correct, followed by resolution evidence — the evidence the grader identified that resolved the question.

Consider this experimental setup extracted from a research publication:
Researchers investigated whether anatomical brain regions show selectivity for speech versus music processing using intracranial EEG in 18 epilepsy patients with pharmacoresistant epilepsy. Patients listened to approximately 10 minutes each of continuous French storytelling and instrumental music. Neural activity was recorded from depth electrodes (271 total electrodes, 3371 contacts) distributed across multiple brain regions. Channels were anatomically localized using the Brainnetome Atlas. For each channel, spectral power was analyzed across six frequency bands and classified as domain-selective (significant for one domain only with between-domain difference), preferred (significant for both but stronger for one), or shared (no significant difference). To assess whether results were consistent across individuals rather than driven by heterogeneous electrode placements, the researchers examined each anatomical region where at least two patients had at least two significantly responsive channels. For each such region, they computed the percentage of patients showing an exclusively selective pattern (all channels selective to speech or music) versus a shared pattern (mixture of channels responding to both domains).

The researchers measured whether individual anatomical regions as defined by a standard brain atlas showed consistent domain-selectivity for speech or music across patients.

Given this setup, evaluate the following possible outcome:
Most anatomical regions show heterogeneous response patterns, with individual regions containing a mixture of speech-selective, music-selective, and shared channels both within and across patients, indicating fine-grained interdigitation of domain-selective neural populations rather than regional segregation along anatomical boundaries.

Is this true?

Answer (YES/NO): YES